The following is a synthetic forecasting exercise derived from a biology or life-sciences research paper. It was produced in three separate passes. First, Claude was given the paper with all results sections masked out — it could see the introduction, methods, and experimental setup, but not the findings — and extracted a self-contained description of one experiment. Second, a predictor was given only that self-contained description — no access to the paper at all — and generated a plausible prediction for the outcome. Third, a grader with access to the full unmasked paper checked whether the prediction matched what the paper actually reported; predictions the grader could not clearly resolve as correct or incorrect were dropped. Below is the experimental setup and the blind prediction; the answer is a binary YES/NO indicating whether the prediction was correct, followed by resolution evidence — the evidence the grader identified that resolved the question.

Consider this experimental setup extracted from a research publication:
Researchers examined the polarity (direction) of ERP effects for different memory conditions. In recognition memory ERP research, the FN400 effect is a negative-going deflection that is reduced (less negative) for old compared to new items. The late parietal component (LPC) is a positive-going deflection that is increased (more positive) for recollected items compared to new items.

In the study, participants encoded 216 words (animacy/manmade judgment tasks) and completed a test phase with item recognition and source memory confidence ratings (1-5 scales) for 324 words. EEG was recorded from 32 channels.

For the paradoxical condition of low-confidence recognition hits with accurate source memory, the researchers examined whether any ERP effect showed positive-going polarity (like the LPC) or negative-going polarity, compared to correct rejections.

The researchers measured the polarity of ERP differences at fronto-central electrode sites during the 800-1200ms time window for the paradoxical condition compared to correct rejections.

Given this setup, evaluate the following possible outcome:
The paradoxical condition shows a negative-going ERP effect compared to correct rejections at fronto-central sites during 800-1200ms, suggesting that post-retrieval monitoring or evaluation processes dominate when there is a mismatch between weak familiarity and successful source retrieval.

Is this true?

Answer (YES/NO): YES